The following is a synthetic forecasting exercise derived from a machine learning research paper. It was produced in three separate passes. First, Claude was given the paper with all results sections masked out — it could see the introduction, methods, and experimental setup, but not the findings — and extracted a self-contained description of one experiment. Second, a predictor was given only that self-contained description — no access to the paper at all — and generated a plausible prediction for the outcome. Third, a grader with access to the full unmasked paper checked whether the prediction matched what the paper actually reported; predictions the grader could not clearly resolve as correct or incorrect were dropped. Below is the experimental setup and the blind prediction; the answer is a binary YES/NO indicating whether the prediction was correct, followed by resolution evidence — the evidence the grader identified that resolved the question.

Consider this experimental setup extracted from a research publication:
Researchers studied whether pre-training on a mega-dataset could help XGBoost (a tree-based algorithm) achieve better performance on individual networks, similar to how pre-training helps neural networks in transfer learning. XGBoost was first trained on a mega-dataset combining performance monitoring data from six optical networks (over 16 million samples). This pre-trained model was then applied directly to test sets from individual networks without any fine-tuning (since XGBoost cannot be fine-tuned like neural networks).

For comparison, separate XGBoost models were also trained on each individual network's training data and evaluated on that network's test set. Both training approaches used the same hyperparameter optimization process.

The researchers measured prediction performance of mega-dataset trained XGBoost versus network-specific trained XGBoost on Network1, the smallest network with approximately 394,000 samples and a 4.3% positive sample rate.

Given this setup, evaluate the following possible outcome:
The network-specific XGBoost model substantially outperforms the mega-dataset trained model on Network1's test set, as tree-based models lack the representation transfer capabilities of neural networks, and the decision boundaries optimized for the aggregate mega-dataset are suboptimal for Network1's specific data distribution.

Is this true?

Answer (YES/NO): NO